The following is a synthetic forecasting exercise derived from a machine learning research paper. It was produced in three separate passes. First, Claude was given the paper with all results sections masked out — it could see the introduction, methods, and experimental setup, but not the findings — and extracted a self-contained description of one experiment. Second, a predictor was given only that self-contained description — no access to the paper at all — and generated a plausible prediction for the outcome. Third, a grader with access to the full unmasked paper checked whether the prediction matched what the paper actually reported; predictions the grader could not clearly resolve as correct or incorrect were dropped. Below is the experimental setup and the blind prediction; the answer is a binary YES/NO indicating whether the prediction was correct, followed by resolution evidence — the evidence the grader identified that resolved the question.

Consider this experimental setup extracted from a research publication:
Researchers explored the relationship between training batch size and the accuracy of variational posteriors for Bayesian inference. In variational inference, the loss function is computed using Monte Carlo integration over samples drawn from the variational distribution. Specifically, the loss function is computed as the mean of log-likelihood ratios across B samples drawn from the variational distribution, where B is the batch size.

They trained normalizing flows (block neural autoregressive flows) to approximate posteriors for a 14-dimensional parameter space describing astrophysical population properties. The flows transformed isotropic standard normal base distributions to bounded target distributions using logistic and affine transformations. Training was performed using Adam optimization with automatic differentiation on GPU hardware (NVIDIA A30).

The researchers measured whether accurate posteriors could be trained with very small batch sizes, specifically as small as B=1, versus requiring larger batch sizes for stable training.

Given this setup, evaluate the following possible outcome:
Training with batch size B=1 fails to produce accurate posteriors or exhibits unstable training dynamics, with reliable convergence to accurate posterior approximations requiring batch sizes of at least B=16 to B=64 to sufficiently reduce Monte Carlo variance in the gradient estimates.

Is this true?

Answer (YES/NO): NO